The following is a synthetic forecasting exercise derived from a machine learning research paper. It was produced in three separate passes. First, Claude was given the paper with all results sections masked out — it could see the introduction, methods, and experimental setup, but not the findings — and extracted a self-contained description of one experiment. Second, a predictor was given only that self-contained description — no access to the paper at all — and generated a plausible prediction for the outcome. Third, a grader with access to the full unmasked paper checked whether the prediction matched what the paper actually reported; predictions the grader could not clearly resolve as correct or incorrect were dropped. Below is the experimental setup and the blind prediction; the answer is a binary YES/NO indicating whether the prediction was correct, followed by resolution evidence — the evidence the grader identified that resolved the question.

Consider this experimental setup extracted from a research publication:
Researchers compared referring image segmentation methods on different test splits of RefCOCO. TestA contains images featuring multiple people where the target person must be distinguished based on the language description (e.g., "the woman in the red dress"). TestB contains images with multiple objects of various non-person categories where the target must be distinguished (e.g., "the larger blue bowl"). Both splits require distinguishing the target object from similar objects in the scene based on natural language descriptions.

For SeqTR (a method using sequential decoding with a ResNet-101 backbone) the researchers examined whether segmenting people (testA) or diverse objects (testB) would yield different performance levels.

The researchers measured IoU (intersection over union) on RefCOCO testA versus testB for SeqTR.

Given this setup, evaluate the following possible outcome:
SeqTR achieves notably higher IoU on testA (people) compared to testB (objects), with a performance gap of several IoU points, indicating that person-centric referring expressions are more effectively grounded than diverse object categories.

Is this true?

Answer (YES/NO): YES